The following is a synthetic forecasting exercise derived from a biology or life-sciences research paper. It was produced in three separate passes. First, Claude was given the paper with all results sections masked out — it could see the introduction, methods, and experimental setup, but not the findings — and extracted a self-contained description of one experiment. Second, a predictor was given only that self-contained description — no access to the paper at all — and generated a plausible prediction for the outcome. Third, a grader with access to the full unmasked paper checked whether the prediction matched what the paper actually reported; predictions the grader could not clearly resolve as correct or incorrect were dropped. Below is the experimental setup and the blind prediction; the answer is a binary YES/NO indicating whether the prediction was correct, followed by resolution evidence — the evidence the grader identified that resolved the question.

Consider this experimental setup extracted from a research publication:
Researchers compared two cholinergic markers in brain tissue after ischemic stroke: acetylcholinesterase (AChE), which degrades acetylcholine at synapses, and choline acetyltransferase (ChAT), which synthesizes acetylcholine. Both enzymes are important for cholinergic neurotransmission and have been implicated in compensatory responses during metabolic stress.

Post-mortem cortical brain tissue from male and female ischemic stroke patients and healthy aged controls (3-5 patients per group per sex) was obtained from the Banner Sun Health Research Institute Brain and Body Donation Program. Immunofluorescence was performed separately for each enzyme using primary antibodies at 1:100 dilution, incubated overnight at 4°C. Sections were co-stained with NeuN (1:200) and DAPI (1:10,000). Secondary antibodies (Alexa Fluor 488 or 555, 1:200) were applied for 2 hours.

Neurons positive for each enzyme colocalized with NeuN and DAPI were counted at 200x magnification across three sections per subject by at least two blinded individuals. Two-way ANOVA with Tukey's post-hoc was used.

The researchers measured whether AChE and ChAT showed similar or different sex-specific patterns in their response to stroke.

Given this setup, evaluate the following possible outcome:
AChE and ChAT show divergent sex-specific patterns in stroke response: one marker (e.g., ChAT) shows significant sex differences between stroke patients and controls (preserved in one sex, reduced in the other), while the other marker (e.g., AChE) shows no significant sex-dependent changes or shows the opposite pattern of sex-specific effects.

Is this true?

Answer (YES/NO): NO